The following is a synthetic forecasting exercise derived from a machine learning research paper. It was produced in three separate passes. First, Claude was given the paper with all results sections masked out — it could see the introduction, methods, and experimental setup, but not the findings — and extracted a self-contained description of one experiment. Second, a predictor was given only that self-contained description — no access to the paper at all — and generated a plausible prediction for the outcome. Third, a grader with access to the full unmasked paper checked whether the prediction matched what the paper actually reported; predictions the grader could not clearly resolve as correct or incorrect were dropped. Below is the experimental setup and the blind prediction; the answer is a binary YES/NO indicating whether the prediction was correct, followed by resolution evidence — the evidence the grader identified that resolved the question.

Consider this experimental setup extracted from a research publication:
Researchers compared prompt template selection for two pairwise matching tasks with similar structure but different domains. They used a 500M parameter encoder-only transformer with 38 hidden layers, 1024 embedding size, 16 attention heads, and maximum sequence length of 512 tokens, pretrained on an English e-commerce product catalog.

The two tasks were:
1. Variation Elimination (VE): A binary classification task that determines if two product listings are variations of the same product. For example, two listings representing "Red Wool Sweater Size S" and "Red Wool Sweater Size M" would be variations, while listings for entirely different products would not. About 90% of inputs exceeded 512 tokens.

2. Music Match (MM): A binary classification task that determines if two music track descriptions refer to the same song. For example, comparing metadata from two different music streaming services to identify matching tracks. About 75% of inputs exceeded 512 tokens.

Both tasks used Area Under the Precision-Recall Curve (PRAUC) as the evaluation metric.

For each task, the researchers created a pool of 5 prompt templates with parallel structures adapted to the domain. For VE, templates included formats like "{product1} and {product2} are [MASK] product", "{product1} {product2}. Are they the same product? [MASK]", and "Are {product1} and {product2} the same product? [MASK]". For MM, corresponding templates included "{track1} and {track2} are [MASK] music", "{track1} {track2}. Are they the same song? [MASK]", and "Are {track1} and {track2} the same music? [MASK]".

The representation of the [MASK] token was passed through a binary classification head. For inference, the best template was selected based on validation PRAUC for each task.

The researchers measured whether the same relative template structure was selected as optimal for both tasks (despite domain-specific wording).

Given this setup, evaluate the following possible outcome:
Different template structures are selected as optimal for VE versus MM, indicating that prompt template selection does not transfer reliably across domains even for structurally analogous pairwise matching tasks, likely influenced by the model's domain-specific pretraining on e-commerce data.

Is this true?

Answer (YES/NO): NO